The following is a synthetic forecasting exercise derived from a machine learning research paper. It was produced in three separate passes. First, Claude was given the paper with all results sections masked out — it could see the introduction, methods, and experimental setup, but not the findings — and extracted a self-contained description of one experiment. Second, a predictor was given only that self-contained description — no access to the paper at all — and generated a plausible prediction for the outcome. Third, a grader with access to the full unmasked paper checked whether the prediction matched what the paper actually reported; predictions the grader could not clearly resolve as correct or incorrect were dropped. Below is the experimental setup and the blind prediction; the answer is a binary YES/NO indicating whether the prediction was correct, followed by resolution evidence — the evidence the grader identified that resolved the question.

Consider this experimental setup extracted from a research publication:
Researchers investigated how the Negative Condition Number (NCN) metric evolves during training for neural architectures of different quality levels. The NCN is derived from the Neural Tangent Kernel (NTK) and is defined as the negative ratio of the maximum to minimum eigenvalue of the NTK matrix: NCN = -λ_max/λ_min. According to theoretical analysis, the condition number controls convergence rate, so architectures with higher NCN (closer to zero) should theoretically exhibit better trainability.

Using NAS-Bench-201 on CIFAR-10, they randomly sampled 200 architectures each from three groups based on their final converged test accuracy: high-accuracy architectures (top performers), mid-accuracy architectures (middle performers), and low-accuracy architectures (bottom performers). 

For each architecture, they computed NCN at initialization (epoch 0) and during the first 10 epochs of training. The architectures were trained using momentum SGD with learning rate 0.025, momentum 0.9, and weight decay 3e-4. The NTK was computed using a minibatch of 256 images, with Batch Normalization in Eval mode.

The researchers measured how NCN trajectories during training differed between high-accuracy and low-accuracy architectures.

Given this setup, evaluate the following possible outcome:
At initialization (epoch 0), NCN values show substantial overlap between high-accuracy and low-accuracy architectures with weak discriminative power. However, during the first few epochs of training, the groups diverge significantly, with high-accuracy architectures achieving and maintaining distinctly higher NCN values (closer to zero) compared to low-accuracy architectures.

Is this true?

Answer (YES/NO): NO